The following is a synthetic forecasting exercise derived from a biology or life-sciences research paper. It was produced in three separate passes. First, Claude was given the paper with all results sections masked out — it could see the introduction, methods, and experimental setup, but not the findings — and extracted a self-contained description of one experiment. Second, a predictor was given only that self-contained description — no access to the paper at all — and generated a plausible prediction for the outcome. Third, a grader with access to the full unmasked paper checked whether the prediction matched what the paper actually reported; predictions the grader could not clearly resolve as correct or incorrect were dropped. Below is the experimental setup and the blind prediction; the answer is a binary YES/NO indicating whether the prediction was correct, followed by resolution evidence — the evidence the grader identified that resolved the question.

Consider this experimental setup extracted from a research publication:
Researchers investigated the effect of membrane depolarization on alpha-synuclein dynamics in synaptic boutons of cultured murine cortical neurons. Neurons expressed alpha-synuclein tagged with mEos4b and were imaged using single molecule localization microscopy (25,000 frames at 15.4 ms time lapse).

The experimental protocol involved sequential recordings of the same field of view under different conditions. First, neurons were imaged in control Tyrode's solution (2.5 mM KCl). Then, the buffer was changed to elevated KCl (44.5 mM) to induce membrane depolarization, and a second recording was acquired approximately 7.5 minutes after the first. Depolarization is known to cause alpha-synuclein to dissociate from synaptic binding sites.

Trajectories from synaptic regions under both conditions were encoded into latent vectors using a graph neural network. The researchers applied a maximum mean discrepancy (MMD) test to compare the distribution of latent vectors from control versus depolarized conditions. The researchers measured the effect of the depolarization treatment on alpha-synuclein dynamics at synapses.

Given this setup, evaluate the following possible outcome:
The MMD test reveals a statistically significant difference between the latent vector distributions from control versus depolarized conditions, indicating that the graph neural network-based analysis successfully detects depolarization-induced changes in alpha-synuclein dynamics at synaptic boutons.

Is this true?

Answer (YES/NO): YES